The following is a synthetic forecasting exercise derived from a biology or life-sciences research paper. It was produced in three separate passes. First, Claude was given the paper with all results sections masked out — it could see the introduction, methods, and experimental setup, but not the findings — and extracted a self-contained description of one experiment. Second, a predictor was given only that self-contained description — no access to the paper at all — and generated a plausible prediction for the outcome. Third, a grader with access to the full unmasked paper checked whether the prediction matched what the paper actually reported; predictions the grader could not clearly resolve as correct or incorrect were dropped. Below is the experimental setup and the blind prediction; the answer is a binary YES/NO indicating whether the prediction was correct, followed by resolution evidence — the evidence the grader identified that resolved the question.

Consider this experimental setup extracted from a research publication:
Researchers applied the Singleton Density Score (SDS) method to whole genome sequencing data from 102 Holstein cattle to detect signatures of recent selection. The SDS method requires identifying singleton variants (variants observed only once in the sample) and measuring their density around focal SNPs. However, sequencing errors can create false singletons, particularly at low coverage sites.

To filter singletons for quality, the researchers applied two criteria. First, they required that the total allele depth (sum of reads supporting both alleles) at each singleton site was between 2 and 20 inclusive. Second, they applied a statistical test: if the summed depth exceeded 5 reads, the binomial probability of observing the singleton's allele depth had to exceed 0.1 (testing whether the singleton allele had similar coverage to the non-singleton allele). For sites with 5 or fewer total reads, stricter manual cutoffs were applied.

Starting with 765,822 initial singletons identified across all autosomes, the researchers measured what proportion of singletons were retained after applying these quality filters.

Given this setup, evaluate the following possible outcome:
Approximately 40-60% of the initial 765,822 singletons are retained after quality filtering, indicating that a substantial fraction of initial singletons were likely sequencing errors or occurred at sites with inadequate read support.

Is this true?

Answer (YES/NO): NO